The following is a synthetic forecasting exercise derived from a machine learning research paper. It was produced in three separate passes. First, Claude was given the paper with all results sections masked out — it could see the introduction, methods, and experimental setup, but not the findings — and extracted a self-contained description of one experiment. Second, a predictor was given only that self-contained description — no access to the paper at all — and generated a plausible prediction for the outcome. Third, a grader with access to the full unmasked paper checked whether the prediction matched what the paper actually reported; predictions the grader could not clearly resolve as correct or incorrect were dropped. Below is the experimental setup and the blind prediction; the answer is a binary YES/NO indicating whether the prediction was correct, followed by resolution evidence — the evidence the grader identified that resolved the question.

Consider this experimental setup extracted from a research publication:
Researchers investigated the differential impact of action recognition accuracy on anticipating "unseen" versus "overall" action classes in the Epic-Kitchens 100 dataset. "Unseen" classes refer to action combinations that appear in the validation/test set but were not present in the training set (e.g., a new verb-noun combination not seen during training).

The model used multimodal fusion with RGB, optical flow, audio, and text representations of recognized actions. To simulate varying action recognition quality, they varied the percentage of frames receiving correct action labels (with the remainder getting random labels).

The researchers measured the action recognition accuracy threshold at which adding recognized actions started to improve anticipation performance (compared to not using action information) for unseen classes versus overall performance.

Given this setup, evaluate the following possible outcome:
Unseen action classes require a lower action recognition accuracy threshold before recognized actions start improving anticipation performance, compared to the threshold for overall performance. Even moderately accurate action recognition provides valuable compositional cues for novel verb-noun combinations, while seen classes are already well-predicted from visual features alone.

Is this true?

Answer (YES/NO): YES